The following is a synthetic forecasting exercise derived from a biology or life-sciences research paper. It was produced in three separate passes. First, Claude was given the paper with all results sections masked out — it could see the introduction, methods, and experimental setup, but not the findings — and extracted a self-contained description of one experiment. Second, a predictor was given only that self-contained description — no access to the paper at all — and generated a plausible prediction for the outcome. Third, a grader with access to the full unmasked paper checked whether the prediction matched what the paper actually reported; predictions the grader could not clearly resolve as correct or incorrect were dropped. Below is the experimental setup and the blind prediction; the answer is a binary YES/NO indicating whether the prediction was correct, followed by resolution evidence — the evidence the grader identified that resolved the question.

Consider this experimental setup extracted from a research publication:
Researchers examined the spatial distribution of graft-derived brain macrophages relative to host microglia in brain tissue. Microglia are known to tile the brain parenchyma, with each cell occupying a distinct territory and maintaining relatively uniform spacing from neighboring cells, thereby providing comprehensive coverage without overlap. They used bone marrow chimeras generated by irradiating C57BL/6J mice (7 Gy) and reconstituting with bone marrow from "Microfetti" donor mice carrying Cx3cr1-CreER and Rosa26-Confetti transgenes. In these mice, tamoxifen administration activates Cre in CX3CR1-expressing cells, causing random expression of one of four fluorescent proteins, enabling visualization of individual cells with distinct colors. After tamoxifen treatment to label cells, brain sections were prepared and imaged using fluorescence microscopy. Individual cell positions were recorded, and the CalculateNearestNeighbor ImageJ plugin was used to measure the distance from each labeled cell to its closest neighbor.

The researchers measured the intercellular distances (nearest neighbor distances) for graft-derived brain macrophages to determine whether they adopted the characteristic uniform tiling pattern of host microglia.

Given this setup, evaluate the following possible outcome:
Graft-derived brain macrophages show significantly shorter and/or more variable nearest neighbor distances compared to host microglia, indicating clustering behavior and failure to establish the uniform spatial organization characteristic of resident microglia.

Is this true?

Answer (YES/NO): NO